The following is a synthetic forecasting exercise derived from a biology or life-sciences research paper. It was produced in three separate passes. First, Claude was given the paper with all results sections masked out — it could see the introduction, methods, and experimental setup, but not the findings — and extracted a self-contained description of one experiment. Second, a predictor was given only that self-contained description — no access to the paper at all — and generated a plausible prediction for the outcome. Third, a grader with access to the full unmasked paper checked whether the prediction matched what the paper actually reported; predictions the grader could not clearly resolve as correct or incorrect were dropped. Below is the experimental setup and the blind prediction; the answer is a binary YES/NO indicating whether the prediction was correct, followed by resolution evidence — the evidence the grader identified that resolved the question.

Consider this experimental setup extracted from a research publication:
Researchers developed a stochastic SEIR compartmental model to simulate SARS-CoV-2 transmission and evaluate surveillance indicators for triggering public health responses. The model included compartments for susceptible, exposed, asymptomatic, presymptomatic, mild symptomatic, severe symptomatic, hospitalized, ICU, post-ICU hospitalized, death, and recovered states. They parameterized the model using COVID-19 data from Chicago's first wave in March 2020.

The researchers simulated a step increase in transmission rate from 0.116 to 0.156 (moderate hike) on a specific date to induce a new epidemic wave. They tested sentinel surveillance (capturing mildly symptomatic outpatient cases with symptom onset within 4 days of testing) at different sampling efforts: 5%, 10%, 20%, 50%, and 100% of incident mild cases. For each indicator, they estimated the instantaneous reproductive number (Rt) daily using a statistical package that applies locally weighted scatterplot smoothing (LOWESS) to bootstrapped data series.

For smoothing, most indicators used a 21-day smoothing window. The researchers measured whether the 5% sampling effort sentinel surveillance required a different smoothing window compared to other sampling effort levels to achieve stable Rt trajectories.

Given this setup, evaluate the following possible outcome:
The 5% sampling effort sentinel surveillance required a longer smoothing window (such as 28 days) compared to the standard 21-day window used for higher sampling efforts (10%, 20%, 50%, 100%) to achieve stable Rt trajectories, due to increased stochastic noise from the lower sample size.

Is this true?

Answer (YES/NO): YES